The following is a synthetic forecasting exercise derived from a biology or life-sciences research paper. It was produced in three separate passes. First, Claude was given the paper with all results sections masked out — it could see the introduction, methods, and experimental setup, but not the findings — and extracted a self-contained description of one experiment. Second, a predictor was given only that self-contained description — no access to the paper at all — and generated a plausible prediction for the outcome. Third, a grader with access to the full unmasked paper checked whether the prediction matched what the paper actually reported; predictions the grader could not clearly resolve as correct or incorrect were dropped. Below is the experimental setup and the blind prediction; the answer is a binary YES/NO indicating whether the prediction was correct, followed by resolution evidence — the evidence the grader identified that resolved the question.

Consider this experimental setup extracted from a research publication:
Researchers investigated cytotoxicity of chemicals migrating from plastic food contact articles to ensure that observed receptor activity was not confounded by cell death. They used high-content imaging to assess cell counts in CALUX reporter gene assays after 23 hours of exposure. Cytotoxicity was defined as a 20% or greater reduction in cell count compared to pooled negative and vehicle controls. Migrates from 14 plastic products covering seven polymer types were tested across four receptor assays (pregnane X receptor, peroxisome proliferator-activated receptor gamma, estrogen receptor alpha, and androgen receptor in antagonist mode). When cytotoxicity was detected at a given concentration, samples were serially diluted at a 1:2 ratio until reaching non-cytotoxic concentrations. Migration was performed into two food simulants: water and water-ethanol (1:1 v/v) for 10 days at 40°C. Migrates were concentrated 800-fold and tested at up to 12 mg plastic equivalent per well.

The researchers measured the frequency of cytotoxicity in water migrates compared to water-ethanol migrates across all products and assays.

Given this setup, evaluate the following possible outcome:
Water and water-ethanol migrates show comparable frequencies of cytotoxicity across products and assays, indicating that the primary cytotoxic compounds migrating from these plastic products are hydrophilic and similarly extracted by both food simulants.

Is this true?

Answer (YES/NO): NO